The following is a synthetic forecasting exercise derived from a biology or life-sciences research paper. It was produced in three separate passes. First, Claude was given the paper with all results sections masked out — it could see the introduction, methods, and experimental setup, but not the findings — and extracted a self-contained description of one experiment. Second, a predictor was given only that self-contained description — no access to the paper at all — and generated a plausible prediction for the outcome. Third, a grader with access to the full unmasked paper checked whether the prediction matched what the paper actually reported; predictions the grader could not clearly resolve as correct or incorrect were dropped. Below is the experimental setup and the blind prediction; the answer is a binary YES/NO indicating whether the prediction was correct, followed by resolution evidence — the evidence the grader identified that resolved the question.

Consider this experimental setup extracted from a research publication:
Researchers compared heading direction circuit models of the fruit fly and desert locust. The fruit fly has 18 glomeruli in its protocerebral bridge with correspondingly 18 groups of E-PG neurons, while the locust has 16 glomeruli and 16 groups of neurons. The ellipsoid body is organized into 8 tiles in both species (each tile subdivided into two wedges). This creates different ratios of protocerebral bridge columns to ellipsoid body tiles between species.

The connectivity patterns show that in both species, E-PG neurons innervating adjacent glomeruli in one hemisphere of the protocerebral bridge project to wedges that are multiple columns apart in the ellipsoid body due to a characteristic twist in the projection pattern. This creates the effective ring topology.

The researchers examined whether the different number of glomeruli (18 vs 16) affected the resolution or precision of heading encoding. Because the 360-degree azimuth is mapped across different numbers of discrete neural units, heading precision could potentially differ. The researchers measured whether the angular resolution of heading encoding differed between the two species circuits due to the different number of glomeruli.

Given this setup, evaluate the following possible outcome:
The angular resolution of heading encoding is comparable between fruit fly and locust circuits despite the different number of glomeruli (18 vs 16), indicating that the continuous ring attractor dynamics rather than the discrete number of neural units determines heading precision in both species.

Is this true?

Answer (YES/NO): YES